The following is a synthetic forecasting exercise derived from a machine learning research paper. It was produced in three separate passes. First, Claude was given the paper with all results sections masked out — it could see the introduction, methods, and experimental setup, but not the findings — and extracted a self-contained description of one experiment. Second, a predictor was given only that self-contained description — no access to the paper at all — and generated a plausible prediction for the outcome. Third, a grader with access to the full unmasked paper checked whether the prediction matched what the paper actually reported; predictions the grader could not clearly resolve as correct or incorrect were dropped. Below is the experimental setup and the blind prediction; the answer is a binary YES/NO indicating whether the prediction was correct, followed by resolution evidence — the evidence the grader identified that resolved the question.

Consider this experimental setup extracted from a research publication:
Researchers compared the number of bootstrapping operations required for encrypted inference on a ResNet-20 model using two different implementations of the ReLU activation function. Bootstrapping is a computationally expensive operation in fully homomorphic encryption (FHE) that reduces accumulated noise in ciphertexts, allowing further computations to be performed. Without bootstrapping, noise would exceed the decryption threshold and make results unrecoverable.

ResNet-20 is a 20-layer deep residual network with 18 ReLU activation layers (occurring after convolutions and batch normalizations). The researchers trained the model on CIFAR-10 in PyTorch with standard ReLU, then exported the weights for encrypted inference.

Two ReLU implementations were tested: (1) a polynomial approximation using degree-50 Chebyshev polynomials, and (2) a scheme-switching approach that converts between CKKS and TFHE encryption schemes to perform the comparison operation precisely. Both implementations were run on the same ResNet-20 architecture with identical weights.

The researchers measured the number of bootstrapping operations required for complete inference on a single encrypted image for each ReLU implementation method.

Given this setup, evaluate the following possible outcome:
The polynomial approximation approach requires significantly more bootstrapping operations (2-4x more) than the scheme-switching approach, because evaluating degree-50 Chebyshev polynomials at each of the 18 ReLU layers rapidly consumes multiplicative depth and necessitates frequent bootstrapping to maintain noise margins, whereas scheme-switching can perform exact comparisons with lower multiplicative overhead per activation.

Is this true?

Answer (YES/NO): YES